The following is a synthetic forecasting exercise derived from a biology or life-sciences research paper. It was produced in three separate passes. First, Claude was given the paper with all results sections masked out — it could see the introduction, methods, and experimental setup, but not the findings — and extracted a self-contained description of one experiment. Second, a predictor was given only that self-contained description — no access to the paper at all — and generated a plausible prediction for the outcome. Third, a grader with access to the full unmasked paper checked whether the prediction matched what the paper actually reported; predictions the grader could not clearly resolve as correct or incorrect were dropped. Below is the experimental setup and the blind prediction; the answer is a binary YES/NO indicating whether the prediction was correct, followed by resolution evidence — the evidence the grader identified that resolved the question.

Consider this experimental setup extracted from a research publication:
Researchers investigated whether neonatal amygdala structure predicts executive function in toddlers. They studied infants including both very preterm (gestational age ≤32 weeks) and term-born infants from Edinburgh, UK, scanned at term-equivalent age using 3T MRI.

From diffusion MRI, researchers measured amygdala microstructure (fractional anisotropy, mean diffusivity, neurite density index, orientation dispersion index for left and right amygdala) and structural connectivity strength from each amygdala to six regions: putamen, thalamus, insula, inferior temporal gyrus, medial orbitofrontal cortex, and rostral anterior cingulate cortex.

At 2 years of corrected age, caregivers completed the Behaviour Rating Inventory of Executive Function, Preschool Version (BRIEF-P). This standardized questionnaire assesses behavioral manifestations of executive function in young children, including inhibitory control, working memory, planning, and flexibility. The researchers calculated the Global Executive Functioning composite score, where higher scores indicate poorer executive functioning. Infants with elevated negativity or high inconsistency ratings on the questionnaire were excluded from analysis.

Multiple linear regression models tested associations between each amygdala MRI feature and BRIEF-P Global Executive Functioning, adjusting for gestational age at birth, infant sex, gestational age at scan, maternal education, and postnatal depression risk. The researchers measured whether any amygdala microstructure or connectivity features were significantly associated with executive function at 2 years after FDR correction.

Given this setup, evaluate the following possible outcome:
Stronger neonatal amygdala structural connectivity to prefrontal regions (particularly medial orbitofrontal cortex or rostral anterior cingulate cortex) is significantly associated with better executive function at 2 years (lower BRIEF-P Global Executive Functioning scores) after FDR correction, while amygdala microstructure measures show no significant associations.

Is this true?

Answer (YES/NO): NO